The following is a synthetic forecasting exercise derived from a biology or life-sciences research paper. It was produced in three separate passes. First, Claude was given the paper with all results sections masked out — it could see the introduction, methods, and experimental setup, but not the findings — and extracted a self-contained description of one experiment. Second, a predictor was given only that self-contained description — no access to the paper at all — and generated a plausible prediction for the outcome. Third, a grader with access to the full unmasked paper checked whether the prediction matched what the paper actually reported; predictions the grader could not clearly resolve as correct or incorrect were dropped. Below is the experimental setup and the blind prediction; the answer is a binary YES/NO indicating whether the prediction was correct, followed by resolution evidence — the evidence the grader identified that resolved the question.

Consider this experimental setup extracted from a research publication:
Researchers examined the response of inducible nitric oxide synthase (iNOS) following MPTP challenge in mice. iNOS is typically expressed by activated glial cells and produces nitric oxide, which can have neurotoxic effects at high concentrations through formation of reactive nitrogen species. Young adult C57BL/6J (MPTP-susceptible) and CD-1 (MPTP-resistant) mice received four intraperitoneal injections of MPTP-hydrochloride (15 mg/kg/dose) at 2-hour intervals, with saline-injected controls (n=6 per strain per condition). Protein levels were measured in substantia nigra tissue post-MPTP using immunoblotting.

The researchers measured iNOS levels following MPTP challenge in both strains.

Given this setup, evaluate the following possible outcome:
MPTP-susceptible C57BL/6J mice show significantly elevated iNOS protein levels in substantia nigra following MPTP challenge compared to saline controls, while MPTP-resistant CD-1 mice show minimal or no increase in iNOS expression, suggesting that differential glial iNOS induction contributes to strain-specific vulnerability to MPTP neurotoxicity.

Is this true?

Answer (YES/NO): NO